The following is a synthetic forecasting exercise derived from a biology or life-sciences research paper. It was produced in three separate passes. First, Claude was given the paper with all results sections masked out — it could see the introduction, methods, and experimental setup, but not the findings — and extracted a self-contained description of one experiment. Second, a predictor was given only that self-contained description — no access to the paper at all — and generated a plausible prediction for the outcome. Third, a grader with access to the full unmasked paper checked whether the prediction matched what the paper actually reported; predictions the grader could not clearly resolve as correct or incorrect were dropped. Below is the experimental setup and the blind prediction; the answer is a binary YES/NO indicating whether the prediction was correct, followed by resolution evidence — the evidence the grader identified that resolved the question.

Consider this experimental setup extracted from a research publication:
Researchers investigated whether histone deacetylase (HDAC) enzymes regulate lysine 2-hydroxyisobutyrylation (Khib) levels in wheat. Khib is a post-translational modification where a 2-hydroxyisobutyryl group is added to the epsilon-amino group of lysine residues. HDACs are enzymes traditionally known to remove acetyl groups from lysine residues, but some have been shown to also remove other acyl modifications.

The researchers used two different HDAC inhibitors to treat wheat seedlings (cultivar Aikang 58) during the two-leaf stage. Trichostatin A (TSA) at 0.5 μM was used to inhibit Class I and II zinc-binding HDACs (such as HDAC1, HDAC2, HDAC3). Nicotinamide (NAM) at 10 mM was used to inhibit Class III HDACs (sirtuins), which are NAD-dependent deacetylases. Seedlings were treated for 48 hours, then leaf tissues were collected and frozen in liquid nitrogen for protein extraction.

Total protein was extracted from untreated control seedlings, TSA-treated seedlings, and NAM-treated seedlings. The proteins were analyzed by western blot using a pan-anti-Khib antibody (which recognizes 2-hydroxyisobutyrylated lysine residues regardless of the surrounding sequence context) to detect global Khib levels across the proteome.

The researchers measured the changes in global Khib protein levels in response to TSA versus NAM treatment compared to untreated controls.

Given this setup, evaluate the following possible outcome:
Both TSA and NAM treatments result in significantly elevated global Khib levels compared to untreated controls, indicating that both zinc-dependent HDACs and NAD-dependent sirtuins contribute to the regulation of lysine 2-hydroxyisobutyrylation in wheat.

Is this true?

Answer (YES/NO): NO